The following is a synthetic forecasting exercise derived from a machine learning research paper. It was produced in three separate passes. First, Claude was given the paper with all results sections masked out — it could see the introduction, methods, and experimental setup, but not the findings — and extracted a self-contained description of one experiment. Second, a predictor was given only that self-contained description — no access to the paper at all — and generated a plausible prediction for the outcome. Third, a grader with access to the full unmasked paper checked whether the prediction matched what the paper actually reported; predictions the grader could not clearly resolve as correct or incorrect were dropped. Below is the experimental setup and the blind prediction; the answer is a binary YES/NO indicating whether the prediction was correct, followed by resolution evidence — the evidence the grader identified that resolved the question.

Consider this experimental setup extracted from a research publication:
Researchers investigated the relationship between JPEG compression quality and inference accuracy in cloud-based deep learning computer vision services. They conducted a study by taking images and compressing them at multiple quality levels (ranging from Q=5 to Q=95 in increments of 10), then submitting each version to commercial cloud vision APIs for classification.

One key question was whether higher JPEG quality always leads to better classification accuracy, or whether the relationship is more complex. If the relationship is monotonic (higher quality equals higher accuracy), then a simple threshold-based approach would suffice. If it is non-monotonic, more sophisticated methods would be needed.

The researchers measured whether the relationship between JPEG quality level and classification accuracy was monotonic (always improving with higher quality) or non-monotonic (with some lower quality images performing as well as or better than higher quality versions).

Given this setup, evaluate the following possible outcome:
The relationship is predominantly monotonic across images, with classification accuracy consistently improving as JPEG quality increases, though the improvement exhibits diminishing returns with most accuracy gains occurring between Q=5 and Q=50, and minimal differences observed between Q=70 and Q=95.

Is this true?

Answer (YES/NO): NO